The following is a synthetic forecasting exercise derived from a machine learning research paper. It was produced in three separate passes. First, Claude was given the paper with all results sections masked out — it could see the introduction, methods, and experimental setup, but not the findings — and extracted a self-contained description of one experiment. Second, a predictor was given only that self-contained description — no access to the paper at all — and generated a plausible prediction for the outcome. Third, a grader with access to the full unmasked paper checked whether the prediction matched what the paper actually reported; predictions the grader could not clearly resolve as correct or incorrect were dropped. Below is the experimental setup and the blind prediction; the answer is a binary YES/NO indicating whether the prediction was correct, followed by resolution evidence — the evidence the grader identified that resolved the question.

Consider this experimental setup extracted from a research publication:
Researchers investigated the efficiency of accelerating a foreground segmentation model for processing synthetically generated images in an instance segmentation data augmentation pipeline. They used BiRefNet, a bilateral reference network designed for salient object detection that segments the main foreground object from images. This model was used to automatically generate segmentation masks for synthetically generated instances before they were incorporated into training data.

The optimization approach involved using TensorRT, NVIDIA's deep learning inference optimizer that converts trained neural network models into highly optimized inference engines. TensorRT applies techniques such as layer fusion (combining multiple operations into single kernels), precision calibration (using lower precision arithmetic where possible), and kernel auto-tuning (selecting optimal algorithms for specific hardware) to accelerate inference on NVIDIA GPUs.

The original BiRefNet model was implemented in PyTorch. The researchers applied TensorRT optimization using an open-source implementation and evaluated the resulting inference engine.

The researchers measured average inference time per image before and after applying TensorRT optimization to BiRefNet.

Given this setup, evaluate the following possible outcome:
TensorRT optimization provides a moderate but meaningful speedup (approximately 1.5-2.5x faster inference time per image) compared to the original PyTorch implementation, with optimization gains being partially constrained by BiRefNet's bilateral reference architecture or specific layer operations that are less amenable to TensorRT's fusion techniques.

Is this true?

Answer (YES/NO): NO